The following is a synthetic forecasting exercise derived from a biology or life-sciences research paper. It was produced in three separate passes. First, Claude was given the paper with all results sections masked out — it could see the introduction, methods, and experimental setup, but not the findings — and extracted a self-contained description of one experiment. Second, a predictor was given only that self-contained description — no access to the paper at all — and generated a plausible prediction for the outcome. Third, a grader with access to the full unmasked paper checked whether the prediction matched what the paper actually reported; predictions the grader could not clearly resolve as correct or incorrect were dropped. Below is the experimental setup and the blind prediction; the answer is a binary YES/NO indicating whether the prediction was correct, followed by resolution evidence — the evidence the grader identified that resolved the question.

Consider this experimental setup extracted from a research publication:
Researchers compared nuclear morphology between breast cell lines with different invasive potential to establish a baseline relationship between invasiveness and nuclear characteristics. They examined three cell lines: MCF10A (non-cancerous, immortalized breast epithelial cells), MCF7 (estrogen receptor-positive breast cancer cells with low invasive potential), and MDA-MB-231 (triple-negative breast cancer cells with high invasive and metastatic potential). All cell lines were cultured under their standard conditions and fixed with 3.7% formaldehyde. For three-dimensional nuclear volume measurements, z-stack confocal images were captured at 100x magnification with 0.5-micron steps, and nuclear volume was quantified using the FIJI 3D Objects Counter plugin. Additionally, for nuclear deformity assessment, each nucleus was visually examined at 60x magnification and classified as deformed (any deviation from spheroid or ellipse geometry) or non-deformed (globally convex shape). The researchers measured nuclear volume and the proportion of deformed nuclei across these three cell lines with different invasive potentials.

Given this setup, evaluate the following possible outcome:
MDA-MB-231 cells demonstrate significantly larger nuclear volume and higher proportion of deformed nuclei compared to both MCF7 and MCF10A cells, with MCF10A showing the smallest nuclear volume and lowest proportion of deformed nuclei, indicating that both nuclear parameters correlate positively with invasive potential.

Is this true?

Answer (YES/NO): NO